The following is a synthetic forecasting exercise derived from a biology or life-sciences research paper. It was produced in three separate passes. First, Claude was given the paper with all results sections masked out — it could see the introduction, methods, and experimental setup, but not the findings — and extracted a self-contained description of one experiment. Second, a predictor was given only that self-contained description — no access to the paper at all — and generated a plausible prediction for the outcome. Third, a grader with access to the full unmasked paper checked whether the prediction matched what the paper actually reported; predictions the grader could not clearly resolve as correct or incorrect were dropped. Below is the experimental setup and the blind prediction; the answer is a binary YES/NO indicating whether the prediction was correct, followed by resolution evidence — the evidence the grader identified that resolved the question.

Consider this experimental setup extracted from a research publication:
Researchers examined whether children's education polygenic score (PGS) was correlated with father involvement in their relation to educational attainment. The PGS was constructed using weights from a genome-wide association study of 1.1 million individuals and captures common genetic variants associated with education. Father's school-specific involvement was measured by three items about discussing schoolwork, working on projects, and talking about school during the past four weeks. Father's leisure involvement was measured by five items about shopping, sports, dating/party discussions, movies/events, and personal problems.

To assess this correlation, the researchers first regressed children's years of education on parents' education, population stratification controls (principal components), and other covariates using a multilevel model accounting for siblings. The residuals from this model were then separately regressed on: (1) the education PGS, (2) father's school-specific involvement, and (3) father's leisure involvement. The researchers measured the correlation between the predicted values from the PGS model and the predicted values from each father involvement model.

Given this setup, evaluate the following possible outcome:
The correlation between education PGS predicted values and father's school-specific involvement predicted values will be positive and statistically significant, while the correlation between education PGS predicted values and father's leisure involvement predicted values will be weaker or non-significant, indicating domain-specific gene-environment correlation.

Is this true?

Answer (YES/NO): NO